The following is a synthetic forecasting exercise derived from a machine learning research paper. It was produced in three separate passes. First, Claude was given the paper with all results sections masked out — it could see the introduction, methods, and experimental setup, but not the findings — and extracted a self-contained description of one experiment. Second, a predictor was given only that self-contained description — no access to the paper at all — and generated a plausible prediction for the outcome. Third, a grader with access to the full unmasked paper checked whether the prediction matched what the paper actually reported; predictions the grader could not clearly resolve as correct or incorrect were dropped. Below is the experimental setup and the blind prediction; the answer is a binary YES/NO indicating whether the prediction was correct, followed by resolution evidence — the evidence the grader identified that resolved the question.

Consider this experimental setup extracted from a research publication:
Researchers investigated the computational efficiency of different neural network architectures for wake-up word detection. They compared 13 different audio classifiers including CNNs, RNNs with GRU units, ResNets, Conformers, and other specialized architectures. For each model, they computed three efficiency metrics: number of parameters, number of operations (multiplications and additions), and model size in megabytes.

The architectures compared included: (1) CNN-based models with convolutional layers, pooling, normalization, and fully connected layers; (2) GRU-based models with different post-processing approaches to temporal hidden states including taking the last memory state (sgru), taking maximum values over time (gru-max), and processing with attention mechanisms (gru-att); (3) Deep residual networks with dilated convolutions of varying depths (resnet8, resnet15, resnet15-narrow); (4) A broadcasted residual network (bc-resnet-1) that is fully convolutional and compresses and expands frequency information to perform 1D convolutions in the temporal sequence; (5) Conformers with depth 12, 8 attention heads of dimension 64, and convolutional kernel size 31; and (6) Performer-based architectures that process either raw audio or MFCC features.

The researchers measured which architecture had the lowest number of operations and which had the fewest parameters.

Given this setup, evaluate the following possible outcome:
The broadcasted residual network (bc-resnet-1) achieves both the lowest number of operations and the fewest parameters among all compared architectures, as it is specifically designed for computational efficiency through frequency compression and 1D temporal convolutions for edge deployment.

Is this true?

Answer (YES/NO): NO